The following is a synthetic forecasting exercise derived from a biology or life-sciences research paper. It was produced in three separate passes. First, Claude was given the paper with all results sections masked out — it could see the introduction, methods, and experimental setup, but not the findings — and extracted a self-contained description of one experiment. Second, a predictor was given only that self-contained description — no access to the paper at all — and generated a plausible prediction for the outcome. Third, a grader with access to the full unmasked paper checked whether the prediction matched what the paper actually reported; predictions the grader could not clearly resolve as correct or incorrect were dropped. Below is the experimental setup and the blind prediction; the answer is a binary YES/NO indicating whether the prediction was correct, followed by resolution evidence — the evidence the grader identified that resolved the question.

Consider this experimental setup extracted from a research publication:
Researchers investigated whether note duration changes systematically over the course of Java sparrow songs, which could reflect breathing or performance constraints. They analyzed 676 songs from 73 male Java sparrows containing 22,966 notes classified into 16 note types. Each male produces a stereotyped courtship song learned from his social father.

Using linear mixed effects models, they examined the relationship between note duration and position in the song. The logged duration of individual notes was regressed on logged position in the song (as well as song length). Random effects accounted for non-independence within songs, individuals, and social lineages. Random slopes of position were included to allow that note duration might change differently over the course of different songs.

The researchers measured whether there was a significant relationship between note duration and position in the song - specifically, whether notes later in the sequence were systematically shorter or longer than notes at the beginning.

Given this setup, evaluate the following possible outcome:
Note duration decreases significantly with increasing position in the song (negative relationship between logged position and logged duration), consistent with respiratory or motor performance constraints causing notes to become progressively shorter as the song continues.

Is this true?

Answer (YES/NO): NO